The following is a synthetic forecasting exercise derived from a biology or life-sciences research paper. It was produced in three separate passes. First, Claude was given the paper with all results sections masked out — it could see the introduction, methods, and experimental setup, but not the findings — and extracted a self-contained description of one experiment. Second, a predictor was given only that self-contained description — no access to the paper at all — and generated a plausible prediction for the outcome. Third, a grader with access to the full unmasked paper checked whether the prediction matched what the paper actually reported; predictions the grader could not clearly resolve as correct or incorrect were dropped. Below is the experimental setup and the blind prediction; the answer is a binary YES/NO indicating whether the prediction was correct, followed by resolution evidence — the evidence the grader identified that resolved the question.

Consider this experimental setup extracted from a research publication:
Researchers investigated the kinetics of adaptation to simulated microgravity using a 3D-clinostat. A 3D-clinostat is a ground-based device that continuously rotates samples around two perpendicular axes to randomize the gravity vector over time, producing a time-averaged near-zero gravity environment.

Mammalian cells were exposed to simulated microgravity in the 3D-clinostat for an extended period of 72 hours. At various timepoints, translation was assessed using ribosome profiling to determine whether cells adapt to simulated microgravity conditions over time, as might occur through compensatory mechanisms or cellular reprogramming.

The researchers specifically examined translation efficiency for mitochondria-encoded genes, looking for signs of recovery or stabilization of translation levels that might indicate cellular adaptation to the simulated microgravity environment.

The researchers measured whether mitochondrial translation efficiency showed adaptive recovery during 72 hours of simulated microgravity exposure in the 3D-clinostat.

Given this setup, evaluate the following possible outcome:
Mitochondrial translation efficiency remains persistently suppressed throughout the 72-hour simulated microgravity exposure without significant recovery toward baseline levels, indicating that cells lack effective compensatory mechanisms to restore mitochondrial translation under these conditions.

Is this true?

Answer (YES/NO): YES